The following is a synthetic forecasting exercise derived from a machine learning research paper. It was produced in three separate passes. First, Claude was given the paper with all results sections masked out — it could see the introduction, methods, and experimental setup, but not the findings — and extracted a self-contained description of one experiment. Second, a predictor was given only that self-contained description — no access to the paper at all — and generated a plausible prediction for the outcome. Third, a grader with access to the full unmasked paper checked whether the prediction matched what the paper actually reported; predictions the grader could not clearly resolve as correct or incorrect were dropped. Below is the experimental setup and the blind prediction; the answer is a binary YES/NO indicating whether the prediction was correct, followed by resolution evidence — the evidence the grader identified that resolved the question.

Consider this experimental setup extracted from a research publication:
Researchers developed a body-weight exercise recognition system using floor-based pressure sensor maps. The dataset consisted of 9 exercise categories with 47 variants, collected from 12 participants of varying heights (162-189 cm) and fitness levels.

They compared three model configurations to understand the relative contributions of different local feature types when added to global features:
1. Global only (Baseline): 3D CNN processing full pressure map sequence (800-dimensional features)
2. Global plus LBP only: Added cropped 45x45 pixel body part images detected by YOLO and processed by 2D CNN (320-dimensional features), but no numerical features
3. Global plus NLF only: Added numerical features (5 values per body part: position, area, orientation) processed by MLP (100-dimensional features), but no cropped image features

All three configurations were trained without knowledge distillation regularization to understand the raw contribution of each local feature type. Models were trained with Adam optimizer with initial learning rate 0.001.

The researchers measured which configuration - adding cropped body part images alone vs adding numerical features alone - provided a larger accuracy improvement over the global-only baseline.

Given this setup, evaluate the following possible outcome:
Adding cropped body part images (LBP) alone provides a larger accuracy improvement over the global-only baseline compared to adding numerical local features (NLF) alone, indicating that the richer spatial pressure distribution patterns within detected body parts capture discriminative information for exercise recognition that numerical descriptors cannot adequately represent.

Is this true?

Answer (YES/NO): YES